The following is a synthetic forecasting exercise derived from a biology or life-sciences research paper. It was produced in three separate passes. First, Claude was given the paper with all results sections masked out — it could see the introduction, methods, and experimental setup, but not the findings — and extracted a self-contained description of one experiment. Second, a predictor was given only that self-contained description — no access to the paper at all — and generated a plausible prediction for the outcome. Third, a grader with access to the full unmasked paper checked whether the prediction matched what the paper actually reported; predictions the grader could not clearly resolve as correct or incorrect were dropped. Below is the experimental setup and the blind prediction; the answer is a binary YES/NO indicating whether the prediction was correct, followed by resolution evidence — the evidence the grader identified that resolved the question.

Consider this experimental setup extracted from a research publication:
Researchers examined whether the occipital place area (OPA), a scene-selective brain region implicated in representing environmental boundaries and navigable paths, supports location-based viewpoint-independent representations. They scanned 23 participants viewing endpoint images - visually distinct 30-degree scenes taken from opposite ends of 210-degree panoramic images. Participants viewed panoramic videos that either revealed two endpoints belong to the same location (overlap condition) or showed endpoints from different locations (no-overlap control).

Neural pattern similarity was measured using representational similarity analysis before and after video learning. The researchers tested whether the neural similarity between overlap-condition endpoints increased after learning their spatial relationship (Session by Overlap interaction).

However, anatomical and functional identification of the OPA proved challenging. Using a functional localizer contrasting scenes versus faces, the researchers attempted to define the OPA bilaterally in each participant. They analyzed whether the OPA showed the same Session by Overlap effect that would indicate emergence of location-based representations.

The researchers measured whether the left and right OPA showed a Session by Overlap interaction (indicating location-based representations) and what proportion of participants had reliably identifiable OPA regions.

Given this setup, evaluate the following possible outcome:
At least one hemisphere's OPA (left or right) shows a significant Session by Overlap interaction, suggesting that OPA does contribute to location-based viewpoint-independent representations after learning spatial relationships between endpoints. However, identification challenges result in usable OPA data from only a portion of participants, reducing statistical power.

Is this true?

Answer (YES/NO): NO